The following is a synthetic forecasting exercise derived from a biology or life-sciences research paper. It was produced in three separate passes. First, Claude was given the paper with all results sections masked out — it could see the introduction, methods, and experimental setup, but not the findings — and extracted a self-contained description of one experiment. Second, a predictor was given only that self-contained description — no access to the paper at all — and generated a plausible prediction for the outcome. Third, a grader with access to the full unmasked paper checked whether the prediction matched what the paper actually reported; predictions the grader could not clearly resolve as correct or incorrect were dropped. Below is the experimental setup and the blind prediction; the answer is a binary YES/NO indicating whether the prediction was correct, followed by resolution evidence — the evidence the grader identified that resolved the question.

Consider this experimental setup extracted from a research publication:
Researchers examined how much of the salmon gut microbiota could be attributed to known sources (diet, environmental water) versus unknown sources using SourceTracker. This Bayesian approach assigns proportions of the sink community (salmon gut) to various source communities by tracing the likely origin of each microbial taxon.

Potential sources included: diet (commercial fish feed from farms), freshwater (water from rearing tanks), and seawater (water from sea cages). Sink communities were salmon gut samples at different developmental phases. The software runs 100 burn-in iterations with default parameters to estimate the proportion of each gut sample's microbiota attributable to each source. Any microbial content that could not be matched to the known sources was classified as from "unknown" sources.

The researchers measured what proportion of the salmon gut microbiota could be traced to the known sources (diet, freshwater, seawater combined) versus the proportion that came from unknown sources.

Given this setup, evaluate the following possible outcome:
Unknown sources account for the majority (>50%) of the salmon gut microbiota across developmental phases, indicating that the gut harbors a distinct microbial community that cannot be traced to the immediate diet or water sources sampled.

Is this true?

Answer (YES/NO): YES